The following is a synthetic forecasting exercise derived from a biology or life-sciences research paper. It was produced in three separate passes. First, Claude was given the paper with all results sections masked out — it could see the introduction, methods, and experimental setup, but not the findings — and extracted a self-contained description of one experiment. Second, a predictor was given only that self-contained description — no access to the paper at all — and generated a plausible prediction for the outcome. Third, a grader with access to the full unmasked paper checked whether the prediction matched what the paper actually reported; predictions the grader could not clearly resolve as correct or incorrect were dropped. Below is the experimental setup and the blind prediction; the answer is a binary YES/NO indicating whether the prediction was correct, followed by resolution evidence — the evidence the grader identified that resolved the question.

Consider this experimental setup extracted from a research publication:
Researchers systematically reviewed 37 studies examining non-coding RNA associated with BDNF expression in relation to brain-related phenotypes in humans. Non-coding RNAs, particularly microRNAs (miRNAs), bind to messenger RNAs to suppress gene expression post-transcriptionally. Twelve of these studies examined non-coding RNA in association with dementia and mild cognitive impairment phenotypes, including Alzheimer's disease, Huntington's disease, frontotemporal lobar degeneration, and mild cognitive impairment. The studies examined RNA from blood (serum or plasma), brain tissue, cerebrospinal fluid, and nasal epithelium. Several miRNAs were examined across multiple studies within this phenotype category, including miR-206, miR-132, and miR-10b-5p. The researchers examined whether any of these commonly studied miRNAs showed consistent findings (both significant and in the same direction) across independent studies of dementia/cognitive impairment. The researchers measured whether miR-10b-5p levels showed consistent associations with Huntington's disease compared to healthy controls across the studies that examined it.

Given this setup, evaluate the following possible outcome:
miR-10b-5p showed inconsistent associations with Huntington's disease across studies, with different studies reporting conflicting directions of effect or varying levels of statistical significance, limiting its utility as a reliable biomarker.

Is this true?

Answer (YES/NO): NO